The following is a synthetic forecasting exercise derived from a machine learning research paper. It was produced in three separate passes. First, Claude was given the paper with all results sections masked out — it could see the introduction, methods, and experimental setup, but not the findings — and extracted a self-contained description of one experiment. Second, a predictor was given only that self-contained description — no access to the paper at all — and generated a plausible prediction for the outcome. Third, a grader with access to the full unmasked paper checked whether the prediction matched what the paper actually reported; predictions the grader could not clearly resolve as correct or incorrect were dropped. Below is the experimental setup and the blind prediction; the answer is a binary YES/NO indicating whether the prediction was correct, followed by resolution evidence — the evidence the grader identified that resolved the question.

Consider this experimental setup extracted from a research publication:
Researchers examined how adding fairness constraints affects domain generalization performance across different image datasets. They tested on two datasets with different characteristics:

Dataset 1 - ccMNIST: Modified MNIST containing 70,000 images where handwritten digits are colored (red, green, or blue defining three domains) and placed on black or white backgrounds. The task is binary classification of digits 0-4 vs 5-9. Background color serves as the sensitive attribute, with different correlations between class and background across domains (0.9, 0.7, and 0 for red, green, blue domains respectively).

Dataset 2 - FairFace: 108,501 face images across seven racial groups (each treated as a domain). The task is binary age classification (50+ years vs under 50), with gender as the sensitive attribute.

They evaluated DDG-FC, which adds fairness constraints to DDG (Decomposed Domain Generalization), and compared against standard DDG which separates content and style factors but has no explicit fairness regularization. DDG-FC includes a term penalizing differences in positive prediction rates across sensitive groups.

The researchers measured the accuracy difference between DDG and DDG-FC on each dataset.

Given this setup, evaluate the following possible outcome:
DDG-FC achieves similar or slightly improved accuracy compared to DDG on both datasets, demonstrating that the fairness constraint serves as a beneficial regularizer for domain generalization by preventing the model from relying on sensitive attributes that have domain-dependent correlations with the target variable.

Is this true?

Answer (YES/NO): YES